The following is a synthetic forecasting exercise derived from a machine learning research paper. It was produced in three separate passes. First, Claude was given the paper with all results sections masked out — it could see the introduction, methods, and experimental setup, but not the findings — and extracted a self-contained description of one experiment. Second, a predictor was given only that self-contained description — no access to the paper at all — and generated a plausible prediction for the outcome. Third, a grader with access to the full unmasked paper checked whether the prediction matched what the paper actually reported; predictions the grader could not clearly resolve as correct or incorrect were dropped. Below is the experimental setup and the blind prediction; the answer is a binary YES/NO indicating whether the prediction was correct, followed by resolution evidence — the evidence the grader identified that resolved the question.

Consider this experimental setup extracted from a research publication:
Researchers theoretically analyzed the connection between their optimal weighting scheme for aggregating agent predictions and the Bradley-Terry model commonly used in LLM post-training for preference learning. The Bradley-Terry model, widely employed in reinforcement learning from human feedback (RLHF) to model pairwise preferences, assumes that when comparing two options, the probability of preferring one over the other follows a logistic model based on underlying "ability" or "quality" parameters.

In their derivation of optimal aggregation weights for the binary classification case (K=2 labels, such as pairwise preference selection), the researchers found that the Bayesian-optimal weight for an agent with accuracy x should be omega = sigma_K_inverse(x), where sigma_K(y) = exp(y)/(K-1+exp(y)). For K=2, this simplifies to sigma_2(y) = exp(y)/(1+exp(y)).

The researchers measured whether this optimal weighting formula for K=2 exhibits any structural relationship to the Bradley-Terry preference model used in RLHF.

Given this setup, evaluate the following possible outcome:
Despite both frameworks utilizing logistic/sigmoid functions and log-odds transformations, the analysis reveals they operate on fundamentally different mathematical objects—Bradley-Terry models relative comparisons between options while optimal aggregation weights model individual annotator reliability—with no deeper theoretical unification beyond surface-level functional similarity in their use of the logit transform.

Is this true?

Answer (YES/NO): NO